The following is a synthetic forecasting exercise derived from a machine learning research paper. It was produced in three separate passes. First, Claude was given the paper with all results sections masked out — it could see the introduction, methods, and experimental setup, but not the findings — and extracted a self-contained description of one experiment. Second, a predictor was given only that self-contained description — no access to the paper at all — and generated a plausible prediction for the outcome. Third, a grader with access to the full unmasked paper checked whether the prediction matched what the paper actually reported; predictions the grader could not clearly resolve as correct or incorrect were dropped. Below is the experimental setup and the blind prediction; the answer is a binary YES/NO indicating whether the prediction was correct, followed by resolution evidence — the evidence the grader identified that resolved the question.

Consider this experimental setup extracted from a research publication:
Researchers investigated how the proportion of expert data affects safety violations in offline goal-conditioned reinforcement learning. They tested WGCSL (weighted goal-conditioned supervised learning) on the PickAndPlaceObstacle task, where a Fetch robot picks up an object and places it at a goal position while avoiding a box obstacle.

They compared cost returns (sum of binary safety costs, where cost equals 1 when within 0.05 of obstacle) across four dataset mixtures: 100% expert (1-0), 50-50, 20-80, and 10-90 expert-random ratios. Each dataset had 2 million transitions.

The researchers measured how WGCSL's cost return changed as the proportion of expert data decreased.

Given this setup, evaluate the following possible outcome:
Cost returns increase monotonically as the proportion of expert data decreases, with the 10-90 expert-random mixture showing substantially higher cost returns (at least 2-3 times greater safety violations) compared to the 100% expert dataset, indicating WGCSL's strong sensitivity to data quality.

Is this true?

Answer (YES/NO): YES